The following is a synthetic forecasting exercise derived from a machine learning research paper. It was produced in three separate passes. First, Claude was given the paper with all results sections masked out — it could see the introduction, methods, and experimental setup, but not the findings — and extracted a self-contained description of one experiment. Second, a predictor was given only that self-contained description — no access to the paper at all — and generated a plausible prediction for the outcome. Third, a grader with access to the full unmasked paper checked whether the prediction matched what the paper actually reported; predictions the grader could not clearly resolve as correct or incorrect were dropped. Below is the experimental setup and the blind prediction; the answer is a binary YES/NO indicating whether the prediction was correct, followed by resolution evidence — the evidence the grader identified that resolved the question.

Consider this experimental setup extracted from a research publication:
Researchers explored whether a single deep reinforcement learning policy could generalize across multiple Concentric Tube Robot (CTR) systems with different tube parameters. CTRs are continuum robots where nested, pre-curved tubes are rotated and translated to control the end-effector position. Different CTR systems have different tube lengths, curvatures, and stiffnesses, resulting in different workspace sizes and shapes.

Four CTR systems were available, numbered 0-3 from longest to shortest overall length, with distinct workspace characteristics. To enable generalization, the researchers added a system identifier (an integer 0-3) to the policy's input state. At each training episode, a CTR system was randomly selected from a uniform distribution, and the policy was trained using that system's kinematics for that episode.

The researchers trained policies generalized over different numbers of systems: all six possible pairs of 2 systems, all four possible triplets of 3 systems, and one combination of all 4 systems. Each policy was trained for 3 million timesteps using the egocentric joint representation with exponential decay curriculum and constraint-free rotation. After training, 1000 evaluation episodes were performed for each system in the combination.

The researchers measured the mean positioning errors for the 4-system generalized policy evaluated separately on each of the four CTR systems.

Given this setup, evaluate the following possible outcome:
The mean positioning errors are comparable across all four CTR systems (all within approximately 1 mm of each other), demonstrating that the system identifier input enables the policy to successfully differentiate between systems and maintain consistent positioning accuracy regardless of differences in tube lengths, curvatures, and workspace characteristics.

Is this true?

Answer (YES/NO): NO